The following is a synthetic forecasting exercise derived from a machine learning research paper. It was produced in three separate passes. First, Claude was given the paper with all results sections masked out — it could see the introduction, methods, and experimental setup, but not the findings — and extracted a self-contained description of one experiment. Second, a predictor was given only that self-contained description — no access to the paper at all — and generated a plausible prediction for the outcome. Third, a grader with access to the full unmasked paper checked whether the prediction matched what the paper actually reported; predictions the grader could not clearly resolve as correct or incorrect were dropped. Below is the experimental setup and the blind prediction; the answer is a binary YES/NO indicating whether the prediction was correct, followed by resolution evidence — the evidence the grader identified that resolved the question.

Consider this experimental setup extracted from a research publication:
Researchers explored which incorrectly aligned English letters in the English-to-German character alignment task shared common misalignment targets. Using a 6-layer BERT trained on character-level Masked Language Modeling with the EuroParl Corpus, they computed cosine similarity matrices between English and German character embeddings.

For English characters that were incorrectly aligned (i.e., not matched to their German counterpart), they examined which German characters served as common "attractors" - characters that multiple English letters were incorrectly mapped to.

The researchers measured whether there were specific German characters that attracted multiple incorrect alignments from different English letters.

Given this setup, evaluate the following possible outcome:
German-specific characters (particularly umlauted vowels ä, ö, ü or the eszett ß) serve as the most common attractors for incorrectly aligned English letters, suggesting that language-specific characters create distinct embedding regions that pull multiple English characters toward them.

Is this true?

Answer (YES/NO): NO